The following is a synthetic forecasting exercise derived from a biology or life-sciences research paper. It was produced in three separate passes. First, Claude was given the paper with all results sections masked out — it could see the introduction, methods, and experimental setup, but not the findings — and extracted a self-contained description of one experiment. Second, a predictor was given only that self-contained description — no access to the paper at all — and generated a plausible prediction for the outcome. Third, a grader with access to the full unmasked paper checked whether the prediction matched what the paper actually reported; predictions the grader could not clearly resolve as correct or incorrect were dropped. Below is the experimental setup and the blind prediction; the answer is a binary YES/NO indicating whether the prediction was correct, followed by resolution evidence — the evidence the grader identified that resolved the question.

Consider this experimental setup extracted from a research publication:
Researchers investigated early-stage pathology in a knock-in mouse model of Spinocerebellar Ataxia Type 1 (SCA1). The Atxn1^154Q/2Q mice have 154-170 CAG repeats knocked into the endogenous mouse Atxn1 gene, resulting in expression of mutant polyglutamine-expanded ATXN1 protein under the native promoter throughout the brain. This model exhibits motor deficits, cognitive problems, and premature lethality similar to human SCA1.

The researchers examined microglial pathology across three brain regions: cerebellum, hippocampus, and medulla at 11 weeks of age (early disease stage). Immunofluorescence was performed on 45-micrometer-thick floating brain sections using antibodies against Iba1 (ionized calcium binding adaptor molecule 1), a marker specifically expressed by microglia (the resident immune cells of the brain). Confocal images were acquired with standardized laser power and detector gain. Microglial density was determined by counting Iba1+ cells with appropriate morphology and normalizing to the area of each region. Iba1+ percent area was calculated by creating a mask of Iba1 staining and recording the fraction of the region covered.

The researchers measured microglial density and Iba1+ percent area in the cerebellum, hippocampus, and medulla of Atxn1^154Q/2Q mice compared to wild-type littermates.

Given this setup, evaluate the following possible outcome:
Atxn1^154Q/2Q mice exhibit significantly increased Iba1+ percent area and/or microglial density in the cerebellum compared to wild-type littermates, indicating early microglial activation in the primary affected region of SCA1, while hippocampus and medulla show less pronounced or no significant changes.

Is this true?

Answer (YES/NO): NO